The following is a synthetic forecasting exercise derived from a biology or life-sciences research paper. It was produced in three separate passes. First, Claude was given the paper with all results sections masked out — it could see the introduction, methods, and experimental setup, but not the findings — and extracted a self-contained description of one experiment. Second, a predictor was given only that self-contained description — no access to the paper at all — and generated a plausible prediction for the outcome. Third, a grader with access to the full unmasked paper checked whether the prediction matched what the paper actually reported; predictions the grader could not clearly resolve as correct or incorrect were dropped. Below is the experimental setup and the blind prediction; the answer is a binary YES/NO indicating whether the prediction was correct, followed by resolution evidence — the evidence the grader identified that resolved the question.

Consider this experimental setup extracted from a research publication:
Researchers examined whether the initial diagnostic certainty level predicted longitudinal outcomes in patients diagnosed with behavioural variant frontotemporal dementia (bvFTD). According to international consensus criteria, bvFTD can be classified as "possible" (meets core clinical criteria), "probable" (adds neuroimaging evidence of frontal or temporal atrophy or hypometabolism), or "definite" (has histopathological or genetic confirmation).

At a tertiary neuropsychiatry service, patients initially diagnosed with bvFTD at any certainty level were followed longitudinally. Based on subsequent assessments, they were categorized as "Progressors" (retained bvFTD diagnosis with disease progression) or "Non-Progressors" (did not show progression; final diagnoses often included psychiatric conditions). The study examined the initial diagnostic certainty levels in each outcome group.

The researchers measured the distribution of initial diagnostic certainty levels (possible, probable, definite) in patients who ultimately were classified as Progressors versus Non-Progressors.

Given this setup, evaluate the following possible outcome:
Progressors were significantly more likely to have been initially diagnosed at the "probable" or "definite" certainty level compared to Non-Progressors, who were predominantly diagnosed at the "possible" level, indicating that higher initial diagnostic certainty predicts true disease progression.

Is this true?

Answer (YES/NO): YES